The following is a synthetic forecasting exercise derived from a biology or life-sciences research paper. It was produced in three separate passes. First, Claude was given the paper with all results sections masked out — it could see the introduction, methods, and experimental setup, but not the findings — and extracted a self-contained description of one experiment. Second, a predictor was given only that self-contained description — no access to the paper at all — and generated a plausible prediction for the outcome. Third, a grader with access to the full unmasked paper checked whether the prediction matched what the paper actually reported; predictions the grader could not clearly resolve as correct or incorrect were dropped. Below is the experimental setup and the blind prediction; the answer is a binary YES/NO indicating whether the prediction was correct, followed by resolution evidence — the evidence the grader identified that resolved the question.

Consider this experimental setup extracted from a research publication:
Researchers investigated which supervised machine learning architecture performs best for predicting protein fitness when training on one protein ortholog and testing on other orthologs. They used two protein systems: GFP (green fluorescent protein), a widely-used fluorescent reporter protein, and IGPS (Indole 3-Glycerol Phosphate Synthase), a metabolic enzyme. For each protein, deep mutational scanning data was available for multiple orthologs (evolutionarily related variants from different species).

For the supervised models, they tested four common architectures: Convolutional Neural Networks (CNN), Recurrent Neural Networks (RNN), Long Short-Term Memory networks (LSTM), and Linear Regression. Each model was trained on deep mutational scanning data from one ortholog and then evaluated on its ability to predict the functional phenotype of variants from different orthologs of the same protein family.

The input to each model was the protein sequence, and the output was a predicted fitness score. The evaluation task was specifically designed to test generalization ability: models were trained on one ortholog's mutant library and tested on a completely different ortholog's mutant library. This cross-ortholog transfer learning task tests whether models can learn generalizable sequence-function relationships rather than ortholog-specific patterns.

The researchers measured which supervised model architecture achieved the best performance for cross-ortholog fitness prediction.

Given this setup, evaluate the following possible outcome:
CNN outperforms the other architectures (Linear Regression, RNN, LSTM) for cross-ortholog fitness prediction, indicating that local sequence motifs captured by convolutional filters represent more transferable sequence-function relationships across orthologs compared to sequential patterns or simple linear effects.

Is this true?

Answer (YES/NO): NO